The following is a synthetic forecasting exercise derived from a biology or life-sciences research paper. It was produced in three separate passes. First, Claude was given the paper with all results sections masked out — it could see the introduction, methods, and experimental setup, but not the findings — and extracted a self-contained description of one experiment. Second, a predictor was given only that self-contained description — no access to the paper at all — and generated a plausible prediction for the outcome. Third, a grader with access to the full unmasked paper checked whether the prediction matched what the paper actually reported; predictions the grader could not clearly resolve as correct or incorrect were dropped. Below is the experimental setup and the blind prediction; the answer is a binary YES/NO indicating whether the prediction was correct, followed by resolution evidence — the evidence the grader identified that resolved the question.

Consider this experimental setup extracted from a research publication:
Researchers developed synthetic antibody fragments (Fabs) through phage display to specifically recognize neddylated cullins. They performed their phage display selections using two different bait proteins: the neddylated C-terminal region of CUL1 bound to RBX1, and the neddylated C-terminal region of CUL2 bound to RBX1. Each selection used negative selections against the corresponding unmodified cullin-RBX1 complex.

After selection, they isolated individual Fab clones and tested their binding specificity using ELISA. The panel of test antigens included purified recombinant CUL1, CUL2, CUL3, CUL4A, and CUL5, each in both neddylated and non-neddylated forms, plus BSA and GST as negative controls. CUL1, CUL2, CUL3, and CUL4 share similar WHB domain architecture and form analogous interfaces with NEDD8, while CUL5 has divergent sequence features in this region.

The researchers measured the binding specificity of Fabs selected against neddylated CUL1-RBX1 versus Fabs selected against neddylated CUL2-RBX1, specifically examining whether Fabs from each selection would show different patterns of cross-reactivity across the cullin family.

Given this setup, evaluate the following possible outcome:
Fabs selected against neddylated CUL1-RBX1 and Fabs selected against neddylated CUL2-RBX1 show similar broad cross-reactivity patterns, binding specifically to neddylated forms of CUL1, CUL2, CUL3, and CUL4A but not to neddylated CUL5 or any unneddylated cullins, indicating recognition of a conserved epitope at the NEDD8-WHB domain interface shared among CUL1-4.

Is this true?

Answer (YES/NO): NO